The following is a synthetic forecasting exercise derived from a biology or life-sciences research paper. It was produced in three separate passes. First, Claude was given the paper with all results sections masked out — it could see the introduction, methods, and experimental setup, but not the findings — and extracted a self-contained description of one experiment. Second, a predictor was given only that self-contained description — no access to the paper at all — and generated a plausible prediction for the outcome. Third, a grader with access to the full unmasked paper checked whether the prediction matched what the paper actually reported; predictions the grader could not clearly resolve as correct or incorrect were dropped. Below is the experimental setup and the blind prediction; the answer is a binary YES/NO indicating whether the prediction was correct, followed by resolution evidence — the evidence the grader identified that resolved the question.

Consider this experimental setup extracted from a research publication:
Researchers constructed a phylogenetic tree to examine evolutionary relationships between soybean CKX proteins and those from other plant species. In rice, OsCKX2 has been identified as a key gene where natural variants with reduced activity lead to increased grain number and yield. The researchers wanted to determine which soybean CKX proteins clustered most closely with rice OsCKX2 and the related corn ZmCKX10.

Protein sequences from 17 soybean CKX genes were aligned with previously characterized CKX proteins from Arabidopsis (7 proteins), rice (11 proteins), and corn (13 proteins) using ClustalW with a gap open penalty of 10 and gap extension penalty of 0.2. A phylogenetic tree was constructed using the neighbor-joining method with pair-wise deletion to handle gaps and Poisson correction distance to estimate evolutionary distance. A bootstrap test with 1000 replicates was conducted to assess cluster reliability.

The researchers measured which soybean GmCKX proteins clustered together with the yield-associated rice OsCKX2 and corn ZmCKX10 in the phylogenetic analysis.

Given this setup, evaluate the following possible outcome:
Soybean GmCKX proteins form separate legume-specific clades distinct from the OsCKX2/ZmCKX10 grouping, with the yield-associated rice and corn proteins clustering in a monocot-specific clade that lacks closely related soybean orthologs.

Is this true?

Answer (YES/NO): NO